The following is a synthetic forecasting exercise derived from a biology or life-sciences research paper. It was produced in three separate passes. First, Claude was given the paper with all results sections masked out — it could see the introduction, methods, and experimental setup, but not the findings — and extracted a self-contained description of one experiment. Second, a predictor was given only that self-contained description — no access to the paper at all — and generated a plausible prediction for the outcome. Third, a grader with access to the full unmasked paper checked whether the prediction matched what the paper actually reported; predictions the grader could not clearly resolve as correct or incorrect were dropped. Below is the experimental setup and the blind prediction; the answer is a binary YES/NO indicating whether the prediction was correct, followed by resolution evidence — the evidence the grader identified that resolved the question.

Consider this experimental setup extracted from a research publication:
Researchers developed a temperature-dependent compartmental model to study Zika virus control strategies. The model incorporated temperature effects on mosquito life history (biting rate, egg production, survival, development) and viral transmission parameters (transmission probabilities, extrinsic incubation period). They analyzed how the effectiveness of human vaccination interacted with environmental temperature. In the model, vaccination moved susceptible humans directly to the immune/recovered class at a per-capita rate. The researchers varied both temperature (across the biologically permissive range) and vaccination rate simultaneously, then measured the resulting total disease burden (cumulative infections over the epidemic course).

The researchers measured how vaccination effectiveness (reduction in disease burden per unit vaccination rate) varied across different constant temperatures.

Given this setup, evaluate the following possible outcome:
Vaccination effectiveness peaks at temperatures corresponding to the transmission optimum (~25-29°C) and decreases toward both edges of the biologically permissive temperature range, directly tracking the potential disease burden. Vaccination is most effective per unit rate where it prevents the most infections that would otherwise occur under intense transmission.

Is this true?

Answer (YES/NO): NO